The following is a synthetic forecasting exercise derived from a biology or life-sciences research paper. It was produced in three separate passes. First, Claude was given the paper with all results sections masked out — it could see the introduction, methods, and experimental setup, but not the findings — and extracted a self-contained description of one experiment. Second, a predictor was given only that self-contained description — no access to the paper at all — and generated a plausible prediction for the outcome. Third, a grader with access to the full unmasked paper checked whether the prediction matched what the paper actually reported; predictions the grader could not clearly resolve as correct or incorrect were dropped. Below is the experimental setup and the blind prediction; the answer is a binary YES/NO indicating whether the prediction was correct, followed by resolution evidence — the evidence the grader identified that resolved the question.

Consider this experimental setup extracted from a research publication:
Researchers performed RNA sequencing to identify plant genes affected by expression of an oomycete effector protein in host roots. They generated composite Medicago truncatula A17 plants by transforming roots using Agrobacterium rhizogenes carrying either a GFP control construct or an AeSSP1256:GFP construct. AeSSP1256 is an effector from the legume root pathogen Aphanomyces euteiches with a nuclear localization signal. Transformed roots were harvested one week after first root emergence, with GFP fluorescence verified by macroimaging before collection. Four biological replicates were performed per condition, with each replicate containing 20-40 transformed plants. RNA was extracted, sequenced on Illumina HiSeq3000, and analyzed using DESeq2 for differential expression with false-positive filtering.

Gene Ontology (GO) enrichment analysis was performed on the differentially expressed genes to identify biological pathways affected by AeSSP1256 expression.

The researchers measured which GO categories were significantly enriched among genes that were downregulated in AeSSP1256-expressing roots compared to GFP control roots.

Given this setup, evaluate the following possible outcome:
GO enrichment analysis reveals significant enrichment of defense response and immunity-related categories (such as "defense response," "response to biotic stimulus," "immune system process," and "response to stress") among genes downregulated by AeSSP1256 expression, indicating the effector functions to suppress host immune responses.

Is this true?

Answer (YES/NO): NO